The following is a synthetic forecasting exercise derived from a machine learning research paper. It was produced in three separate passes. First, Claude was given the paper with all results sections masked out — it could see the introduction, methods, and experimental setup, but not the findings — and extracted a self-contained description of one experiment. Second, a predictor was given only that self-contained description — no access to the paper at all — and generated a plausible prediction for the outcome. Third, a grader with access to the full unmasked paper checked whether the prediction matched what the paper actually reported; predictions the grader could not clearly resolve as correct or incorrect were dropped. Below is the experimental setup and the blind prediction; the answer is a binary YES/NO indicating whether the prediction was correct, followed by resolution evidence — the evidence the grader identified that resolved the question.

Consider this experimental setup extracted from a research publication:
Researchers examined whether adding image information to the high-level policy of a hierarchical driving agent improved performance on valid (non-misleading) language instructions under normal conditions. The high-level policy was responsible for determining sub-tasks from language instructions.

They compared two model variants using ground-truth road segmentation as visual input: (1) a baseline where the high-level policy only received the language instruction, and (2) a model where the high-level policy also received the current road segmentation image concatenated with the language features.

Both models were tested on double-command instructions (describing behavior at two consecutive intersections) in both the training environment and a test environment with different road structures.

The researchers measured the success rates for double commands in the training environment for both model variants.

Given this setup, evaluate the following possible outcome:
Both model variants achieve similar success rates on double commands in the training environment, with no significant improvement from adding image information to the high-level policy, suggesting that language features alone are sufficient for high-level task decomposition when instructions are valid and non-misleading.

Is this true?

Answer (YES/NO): YES